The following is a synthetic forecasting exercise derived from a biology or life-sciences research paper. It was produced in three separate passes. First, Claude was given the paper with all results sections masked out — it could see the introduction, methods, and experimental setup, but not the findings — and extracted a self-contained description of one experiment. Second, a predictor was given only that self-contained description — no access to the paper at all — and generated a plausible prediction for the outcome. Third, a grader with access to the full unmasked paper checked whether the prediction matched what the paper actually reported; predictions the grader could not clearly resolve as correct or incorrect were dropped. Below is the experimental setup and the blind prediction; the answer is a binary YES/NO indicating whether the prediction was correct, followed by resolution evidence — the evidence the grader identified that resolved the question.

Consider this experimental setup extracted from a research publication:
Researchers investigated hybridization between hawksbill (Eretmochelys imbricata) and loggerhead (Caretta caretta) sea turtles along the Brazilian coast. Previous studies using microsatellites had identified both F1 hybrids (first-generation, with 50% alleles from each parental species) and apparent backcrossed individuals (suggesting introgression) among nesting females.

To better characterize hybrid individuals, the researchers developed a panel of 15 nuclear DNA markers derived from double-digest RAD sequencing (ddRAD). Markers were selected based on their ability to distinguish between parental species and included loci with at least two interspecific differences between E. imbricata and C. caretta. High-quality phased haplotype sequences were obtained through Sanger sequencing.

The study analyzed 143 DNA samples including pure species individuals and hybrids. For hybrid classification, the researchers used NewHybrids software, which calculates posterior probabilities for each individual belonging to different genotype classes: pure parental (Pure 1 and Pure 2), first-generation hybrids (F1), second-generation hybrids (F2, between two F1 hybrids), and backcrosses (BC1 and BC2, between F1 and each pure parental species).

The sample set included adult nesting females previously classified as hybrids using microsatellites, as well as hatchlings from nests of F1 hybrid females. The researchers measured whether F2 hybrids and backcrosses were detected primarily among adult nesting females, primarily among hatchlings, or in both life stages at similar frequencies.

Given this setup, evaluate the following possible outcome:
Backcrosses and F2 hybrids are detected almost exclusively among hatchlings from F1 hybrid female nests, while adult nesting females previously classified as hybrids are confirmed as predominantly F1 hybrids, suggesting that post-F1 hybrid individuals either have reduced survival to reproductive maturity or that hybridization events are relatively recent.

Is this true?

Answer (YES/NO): YES